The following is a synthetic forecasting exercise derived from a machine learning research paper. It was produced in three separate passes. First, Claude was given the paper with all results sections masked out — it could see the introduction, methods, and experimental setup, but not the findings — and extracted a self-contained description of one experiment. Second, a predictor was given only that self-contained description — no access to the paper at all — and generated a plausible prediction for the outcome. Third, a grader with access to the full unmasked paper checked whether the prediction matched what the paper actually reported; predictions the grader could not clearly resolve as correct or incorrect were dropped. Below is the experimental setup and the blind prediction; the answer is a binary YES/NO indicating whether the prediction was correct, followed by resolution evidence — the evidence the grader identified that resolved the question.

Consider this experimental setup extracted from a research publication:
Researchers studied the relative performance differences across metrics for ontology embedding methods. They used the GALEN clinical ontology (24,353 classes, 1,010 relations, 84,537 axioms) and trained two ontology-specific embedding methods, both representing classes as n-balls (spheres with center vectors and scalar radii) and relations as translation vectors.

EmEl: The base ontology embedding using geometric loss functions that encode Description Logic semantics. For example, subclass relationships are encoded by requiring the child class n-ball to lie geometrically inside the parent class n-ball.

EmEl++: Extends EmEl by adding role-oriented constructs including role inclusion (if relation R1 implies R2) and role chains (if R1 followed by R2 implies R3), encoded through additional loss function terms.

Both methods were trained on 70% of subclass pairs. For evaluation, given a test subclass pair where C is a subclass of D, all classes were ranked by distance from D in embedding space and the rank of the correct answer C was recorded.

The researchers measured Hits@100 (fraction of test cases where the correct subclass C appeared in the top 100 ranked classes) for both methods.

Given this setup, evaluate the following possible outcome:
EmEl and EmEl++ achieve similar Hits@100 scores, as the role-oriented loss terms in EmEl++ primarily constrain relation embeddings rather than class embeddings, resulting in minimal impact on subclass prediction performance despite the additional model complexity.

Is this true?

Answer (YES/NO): NO